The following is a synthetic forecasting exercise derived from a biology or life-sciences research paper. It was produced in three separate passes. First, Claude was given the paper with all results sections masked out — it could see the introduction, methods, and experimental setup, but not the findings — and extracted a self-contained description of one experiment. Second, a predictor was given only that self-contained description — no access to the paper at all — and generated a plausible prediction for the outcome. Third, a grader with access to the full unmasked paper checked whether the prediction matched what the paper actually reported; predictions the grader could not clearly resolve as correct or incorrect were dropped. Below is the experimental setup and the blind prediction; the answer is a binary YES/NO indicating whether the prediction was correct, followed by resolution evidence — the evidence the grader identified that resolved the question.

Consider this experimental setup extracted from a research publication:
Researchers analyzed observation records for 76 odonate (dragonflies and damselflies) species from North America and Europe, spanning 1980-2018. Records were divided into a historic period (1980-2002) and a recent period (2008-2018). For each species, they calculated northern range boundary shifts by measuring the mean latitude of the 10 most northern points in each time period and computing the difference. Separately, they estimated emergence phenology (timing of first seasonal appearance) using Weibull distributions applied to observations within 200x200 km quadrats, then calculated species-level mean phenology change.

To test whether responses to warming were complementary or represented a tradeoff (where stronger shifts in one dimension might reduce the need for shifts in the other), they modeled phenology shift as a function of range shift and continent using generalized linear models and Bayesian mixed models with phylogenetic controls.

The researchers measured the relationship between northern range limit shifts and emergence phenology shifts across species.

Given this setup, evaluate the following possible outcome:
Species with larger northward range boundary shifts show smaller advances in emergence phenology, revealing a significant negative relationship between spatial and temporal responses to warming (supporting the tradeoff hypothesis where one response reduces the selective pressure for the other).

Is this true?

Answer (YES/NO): NO